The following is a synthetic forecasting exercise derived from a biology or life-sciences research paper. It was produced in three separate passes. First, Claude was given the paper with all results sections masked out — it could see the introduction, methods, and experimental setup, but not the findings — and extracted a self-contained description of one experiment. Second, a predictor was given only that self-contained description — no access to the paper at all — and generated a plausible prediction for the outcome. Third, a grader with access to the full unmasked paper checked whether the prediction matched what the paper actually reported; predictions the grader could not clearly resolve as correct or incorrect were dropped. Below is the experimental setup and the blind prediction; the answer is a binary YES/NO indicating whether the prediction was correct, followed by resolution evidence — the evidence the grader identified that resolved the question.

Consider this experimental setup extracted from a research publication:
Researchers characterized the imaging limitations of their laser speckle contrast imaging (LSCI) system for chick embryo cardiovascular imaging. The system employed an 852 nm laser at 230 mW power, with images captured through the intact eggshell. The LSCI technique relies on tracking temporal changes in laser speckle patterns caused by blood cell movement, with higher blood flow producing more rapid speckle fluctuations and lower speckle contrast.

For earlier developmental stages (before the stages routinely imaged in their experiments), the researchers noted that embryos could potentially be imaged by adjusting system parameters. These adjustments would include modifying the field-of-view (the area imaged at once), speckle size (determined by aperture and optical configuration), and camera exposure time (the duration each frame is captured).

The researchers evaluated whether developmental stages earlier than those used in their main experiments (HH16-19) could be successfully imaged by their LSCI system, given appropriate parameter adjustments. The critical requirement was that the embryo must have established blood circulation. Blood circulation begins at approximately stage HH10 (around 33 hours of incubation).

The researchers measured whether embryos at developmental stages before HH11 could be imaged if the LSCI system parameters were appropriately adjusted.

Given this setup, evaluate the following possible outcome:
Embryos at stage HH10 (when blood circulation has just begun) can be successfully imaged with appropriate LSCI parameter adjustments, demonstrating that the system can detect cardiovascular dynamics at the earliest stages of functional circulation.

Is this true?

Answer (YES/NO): YES